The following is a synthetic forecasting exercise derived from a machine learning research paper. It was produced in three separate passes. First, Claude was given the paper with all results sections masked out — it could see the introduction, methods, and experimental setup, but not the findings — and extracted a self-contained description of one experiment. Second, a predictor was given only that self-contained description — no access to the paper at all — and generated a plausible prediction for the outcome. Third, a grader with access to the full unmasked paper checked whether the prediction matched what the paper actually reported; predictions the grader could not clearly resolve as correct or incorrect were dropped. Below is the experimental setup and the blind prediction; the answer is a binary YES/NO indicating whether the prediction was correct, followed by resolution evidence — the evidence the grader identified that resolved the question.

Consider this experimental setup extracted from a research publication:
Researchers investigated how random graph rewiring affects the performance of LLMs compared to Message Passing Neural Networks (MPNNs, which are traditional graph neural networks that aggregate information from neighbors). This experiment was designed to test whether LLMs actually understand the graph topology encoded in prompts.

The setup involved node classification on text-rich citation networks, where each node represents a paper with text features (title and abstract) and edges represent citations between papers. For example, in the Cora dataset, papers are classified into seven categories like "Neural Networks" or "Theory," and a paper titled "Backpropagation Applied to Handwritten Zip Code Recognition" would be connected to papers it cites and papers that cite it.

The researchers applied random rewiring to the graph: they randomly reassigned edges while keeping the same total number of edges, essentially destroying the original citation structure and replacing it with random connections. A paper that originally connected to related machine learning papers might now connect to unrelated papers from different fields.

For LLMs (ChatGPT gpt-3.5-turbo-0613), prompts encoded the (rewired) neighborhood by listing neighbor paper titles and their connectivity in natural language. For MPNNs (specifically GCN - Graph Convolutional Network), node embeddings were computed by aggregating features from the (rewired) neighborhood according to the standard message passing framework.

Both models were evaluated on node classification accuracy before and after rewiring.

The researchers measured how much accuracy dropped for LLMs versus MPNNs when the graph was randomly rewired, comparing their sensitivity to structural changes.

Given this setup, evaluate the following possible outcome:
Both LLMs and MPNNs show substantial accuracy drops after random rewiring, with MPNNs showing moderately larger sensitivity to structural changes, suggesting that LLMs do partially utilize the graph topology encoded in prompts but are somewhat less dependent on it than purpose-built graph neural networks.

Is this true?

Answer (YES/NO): NO